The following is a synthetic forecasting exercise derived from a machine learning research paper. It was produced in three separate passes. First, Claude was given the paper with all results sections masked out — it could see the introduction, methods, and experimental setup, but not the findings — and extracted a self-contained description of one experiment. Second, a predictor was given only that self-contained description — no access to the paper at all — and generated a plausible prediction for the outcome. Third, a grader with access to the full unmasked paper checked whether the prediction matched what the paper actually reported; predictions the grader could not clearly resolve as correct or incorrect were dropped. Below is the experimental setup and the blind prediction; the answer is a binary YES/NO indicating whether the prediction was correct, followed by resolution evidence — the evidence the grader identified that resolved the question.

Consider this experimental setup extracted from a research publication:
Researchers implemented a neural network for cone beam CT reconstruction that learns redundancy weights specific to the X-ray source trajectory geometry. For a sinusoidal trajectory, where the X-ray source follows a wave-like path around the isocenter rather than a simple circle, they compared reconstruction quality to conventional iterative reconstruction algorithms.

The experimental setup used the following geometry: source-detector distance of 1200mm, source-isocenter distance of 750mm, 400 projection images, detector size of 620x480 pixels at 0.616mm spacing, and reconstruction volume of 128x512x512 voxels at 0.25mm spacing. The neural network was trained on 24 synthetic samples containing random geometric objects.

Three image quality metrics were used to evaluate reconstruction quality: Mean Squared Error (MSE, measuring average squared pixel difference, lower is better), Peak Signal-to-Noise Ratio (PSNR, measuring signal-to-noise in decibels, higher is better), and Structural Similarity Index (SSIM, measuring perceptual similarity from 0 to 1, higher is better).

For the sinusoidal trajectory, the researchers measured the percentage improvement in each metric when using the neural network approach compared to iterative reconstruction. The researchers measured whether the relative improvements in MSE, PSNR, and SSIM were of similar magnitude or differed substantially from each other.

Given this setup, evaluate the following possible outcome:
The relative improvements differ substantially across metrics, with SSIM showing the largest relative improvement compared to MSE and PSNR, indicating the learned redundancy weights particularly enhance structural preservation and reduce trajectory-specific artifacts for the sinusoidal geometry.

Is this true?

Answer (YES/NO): NO